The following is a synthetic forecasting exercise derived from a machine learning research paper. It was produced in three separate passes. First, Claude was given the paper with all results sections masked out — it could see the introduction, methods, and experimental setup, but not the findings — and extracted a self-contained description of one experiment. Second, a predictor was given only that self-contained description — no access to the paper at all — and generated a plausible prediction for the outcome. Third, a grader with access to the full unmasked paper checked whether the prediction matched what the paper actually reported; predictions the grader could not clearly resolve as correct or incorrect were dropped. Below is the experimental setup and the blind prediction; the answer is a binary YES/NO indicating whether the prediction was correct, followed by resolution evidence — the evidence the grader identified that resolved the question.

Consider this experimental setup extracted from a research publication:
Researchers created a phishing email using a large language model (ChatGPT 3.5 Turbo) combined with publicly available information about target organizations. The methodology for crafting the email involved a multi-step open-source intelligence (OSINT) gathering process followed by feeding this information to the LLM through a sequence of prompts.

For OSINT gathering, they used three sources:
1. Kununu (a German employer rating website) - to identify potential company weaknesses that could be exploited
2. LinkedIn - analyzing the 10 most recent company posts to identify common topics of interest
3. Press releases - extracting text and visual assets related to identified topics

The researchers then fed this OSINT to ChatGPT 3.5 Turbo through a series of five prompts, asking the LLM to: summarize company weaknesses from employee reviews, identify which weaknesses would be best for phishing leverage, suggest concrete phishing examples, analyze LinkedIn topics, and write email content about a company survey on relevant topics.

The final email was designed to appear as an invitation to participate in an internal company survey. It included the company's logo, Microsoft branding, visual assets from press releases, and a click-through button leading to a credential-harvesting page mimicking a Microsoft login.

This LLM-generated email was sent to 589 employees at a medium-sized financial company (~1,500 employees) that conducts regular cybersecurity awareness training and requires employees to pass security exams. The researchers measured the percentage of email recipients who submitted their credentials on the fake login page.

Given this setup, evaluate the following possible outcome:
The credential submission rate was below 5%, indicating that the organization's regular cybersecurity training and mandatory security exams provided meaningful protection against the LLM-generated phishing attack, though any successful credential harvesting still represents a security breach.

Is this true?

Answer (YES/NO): NO